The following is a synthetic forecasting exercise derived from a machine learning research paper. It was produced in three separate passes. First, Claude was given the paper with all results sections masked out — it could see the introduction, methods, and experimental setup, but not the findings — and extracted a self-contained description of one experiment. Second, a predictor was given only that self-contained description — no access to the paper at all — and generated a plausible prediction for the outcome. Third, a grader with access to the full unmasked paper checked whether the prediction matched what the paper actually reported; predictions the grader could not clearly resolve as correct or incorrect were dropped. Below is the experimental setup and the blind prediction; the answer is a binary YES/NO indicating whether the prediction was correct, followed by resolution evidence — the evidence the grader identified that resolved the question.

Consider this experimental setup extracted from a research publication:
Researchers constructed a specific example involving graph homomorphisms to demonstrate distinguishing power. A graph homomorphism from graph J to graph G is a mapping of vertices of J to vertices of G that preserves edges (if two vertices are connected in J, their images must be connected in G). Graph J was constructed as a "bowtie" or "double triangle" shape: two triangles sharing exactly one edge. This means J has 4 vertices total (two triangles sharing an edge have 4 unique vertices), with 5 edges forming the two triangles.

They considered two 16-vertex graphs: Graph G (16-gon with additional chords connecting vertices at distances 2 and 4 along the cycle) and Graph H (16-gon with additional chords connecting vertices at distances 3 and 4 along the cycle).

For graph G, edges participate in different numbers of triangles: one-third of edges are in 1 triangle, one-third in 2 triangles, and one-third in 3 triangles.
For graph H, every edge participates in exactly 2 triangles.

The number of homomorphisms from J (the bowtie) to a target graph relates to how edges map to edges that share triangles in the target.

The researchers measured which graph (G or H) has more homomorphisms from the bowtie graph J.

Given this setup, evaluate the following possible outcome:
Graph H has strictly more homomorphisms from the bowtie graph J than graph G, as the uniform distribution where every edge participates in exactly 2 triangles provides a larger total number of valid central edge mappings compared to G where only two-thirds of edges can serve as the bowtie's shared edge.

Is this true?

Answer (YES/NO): NO